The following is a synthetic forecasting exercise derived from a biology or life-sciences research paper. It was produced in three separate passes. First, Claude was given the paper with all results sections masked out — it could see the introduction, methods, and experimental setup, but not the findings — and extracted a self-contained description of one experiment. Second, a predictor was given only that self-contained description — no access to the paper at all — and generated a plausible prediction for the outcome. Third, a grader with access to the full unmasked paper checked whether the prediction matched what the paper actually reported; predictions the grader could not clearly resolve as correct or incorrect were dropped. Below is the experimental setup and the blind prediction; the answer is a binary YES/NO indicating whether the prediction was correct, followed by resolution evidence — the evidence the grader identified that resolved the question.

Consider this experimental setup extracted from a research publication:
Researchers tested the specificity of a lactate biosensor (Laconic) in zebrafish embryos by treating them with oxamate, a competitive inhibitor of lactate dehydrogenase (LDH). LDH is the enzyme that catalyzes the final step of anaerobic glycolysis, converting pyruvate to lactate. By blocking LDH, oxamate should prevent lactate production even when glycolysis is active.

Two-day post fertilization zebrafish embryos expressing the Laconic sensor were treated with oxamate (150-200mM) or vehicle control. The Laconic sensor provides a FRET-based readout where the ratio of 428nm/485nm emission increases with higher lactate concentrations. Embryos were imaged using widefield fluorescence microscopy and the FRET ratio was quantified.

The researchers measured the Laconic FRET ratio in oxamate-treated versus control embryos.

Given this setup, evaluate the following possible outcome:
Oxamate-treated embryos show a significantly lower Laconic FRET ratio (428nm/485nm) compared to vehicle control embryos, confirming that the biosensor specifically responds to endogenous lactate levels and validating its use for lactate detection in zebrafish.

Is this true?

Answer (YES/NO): YES